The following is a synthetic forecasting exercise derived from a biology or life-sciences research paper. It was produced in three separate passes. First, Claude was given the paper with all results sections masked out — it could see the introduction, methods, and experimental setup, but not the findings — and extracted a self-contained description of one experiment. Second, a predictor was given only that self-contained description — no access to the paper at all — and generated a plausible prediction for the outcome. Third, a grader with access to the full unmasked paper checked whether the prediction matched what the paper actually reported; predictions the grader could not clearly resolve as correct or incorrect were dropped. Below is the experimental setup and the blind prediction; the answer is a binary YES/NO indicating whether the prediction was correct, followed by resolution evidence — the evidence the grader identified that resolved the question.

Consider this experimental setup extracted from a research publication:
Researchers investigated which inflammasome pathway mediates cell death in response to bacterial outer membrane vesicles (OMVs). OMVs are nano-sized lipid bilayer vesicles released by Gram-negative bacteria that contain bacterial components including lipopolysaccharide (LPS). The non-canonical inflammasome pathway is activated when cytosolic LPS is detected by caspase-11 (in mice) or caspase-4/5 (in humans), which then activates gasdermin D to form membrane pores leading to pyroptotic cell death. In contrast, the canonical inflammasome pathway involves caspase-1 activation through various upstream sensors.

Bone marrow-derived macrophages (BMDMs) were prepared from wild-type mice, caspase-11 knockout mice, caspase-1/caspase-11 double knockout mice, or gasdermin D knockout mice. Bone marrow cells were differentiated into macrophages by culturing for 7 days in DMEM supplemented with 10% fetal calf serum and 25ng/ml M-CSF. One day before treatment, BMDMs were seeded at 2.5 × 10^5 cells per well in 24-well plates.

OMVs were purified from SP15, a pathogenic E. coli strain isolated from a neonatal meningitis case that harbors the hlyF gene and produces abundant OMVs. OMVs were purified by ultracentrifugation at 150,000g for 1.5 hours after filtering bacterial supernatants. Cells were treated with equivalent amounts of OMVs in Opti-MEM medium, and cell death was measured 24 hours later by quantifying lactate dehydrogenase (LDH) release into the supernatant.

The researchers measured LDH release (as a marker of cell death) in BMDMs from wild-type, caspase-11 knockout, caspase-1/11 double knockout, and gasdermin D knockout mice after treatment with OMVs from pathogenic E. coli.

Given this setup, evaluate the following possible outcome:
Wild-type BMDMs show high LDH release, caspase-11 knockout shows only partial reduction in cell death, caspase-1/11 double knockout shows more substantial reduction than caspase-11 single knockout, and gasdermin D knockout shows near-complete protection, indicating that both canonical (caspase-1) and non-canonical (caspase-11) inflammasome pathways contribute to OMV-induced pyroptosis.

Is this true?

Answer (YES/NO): NO